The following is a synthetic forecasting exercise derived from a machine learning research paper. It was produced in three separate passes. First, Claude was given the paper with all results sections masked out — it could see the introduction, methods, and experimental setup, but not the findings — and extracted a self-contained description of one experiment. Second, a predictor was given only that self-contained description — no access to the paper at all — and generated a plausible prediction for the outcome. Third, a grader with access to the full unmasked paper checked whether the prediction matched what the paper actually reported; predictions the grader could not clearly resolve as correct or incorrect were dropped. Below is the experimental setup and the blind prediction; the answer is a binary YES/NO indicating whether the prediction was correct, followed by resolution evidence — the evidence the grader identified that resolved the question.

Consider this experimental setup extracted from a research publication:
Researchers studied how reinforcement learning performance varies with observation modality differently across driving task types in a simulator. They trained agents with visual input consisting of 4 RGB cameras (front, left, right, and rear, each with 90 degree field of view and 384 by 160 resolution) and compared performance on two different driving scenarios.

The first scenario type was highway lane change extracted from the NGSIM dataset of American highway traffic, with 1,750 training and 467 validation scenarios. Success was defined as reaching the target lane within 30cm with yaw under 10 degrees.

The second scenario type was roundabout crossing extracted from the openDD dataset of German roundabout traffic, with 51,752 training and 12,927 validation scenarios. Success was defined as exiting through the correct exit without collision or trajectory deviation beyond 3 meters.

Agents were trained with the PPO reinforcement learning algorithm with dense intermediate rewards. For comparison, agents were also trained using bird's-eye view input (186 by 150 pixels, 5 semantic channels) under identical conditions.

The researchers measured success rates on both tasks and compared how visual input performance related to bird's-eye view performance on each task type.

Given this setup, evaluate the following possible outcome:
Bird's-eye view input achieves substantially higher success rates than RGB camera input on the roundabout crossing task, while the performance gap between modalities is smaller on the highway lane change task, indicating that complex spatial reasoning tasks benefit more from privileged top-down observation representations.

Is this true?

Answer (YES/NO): NO